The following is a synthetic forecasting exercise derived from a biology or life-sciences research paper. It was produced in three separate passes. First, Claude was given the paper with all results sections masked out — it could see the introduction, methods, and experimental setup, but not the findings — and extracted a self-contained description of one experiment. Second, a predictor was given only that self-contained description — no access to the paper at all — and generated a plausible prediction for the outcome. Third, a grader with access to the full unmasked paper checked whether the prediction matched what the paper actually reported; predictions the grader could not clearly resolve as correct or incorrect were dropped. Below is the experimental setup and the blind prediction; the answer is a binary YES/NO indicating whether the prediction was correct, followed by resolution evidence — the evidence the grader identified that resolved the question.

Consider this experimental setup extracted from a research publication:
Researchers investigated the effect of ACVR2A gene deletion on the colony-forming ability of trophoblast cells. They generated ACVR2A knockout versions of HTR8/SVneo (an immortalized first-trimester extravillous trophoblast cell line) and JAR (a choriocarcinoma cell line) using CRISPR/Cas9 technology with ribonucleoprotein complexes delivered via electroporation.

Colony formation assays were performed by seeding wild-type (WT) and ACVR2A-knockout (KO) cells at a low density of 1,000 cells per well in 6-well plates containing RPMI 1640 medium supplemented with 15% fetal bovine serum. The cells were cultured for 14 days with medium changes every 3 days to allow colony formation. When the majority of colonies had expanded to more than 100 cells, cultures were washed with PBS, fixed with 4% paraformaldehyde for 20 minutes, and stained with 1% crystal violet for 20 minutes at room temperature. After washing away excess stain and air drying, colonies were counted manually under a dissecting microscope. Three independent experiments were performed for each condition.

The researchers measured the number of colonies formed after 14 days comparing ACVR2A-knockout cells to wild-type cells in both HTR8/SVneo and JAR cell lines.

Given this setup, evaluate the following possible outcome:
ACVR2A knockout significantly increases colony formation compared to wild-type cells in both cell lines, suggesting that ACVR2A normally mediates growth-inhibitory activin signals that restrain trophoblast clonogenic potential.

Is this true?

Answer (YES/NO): NO